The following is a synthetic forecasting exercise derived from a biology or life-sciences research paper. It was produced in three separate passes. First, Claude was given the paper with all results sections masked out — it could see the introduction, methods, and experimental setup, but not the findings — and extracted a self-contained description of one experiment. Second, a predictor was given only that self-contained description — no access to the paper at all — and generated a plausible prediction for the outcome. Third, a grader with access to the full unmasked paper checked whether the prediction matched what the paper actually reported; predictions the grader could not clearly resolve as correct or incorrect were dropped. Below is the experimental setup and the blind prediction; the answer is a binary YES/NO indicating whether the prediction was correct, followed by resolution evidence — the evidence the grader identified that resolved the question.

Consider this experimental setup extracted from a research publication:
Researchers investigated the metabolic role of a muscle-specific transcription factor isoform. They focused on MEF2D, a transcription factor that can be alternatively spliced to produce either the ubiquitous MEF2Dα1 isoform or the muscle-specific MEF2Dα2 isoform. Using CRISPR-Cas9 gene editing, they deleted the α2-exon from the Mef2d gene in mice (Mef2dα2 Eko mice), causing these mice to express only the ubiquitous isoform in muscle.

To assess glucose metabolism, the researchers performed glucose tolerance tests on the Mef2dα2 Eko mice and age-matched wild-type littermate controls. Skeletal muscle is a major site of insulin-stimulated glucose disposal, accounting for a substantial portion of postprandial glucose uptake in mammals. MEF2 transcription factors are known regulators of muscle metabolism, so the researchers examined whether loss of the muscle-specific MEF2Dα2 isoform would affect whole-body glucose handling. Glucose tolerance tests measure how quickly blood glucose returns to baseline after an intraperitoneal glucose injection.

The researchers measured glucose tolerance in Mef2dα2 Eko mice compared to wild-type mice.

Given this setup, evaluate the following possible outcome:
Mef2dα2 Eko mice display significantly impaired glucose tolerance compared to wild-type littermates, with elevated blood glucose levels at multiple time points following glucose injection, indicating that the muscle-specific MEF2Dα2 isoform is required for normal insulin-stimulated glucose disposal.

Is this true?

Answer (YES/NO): NO